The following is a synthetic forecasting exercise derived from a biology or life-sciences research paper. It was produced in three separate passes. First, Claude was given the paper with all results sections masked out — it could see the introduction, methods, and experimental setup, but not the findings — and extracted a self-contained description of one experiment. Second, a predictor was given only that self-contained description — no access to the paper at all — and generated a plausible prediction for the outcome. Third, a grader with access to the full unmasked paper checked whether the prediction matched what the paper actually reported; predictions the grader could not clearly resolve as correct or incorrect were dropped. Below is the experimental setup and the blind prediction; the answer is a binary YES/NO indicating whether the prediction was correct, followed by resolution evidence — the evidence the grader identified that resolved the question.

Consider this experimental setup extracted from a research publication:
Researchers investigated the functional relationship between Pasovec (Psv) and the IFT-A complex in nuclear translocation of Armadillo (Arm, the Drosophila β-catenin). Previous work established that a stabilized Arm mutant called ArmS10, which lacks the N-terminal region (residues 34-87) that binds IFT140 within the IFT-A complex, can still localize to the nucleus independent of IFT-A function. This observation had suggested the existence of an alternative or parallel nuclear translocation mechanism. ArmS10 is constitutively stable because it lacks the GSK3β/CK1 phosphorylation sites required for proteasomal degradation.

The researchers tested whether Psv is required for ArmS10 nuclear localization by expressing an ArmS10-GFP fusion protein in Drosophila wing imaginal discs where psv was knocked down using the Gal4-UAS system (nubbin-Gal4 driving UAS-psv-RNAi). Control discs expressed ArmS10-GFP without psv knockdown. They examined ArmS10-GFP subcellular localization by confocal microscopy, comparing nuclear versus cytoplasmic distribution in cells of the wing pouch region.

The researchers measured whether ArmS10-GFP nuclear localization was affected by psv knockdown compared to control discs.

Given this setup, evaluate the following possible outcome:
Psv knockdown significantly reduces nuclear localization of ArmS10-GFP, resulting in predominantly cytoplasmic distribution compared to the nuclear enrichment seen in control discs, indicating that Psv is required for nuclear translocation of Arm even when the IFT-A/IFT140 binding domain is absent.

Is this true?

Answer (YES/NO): NO